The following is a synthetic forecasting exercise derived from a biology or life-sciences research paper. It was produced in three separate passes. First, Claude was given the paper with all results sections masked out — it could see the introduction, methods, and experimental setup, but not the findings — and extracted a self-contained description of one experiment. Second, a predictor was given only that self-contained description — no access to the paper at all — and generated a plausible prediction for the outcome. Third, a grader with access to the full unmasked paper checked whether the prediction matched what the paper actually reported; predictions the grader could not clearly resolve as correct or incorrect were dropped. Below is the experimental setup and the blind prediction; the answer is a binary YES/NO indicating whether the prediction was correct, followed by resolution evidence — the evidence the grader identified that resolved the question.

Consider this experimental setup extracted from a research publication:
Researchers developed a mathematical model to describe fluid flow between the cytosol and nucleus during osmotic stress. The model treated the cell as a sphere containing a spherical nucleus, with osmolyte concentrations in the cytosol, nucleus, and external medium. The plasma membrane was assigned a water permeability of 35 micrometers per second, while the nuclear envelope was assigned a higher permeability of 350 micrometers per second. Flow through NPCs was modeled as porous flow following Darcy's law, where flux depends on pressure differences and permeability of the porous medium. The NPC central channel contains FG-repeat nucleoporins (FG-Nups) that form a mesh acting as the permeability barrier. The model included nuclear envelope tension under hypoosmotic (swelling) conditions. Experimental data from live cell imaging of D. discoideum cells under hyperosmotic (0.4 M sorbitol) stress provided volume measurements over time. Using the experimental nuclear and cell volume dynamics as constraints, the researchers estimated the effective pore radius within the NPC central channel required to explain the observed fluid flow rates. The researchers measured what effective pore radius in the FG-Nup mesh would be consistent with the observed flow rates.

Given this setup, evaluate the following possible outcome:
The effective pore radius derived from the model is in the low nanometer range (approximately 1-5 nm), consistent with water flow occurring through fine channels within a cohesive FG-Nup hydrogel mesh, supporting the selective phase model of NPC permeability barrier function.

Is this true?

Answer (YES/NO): NO